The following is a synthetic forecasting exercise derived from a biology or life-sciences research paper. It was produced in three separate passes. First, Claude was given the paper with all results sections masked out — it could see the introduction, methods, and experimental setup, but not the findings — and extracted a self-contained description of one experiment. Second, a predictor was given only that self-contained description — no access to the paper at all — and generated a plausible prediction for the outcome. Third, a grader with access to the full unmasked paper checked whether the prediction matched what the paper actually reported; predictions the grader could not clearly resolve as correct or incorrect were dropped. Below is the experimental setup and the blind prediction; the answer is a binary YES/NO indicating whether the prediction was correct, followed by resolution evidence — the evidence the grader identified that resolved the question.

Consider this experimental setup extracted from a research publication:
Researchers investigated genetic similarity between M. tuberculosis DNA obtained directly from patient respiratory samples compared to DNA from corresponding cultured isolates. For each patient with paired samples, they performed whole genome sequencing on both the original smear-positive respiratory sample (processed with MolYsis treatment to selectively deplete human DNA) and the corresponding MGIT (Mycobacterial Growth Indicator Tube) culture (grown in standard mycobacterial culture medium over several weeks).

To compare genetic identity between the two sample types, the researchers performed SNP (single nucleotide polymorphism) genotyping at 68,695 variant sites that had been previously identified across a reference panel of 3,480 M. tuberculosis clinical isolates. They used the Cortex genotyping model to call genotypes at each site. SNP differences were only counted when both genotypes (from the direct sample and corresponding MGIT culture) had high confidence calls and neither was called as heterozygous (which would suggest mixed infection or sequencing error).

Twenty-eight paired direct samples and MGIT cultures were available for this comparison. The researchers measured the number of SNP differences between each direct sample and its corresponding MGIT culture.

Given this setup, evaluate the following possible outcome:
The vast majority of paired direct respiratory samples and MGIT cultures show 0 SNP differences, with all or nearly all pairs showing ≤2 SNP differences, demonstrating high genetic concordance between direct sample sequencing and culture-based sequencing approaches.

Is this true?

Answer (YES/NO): NO